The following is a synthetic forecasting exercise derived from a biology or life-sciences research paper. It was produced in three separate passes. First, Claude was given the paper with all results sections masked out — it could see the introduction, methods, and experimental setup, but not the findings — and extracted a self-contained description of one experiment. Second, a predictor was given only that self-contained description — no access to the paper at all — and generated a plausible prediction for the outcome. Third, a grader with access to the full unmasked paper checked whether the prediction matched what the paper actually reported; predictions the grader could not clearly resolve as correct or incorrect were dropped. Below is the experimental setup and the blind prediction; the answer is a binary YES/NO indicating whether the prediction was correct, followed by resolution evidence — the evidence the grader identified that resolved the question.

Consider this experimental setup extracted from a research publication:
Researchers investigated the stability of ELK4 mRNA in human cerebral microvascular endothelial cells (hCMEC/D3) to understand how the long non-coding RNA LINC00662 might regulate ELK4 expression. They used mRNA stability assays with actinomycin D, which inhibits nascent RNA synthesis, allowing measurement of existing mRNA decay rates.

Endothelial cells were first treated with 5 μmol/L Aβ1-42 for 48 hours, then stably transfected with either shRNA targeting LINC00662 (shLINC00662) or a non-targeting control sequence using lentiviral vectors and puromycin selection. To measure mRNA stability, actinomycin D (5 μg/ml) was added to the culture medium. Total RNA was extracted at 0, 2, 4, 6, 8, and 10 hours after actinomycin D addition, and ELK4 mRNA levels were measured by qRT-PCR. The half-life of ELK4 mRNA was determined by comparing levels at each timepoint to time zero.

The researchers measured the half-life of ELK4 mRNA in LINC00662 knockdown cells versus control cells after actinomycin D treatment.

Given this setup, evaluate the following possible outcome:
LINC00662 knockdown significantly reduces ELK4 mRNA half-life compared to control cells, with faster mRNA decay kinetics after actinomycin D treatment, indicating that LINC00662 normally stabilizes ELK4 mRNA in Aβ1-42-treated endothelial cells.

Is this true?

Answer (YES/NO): NO